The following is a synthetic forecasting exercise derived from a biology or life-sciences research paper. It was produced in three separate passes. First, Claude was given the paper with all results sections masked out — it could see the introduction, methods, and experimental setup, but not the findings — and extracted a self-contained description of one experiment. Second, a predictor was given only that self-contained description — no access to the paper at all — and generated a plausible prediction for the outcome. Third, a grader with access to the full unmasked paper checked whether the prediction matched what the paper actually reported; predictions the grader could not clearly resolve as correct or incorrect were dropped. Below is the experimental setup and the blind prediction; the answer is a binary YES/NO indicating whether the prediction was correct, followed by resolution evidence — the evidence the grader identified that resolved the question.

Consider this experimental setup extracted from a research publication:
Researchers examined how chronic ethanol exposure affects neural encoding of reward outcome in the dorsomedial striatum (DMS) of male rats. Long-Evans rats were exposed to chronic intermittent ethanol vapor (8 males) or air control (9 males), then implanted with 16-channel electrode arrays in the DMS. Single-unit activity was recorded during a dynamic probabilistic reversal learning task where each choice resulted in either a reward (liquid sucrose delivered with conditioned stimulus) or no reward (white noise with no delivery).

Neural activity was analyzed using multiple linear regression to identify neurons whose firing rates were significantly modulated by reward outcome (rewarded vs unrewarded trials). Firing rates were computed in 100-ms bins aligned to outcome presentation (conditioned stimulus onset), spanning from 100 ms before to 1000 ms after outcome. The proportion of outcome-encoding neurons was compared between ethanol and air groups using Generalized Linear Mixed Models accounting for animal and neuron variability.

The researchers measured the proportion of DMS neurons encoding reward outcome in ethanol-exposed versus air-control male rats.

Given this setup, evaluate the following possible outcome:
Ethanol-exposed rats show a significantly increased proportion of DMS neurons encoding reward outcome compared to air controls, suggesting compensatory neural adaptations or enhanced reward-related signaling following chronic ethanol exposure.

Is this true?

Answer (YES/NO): YES